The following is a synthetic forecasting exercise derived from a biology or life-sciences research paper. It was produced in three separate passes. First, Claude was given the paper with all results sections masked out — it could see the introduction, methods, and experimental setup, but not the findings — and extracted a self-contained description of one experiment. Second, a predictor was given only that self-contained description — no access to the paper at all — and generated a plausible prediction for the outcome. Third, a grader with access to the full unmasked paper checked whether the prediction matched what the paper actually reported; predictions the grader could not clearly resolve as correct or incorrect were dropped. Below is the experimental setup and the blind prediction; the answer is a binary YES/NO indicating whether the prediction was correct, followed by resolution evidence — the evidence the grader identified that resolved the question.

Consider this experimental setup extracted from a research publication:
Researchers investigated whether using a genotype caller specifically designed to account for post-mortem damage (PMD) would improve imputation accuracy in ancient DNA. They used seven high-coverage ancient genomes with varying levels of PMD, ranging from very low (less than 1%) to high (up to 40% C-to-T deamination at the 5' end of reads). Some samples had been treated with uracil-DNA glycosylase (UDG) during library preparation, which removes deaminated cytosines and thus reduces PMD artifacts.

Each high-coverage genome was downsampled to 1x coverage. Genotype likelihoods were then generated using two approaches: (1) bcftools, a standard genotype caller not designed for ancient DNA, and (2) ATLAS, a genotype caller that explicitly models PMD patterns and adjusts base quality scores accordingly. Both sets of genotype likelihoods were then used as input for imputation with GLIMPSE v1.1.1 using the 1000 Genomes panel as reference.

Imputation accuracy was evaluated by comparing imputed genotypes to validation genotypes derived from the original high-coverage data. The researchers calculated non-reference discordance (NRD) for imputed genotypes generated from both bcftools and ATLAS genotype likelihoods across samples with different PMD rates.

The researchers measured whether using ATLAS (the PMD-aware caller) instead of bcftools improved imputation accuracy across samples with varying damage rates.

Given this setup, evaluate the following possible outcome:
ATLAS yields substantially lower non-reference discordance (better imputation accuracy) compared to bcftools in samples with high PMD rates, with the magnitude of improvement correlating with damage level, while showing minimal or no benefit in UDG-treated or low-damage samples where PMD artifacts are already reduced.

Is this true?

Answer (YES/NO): NO